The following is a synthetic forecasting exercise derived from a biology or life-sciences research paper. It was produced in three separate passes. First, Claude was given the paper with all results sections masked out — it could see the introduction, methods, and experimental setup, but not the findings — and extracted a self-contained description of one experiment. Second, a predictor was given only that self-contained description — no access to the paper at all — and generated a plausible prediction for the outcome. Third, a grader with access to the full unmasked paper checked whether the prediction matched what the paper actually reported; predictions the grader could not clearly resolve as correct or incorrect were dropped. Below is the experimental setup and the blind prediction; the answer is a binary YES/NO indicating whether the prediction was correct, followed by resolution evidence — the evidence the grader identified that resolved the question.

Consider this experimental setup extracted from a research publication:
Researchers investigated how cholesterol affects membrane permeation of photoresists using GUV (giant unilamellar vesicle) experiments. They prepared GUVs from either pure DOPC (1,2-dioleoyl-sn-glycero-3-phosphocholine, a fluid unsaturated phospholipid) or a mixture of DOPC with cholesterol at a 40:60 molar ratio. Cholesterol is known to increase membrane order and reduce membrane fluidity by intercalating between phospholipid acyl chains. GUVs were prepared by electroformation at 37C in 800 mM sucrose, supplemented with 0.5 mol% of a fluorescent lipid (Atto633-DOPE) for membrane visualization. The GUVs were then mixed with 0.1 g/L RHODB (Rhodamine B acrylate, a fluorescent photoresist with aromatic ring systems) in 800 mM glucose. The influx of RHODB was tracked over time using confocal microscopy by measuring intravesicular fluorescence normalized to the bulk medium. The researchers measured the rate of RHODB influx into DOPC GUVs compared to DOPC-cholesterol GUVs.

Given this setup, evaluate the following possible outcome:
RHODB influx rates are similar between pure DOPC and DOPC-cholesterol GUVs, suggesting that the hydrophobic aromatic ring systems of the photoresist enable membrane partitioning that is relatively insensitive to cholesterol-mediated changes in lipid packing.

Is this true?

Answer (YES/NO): YES